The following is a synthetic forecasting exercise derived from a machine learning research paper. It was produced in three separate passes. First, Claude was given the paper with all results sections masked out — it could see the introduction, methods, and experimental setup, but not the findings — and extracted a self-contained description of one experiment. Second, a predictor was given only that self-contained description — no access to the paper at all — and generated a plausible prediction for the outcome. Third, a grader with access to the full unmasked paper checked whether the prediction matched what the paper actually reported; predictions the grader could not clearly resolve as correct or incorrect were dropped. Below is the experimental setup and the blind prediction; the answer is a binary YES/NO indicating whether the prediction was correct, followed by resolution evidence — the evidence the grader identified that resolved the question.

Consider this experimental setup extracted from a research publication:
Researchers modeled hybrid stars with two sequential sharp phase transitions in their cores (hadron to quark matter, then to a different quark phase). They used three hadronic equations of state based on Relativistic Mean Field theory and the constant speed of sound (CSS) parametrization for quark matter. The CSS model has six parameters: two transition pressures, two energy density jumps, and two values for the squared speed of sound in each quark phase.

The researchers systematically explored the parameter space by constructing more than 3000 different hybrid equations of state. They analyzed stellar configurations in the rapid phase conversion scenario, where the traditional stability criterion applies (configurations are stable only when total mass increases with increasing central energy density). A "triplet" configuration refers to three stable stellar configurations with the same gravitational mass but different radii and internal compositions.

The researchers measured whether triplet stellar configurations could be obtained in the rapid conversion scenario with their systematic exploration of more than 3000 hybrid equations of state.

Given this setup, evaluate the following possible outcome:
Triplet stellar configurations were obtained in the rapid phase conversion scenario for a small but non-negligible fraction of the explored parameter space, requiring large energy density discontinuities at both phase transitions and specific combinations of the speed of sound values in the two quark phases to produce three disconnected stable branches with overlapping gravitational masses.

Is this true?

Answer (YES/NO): NO